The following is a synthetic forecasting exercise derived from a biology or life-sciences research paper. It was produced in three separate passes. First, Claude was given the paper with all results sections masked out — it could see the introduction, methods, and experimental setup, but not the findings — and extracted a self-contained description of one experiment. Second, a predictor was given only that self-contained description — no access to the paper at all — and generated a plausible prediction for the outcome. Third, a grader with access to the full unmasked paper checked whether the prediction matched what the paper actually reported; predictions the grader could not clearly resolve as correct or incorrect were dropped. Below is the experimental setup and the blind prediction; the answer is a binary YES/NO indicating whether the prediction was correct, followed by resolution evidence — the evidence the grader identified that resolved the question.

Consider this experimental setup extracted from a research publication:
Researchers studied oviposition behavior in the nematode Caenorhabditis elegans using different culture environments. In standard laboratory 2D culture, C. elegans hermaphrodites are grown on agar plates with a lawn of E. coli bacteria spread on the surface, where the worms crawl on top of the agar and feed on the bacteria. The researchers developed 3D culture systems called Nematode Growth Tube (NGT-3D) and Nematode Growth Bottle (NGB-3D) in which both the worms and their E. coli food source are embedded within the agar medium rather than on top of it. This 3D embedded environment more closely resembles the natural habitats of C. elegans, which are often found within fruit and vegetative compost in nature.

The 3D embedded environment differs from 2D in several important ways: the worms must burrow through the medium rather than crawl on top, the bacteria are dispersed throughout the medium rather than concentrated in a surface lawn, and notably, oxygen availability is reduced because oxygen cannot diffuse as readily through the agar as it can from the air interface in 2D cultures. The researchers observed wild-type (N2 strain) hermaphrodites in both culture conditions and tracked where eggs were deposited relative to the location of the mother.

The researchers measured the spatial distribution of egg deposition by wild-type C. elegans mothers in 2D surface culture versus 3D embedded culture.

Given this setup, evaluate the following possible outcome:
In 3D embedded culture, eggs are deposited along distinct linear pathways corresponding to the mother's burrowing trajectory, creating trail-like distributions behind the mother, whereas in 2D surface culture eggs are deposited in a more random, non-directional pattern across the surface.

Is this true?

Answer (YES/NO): NO